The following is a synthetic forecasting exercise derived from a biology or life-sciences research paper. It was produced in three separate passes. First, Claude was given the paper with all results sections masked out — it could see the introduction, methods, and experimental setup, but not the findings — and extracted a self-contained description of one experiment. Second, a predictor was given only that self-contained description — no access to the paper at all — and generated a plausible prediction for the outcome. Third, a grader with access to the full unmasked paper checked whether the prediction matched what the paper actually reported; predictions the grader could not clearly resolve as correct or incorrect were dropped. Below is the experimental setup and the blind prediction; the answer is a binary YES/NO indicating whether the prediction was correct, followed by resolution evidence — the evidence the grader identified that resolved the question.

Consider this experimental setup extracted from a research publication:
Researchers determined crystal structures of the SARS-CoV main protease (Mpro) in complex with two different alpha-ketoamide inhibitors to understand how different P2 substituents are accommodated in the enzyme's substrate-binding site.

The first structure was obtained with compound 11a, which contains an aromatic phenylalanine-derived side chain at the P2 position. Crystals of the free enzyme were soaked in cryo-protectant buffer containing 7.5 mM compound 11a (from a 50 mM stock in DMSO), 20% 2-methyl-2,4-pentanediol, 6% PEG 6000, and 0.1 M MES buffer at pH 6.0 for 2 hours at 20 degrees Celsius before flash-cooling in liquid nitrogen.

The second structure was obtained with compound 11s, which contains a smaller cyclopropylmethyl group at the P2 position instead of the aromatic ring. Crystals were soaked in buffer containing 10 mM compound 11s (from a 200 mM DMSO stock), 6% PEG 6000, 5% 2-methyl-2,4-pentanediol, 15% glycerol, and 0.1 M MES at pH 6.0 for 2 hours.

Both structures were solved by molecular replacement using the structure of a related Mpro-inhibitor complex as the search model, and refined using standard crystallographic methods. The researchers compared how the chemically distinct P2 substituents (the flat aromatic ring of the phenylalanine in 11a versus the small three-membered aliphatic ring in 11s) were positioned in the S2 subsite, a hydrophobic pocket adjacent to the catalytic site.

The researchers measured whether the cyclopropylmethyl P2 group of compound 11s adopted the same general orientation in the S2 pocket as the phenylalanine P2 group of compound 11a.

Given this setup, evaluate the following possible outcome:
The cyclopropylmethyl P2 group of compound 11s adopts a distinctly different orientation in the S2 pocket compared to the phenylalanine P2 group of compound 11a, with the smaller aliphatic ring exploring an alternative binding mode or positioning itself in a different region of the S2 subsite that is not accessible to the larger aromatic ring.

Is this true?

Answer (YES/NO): NO